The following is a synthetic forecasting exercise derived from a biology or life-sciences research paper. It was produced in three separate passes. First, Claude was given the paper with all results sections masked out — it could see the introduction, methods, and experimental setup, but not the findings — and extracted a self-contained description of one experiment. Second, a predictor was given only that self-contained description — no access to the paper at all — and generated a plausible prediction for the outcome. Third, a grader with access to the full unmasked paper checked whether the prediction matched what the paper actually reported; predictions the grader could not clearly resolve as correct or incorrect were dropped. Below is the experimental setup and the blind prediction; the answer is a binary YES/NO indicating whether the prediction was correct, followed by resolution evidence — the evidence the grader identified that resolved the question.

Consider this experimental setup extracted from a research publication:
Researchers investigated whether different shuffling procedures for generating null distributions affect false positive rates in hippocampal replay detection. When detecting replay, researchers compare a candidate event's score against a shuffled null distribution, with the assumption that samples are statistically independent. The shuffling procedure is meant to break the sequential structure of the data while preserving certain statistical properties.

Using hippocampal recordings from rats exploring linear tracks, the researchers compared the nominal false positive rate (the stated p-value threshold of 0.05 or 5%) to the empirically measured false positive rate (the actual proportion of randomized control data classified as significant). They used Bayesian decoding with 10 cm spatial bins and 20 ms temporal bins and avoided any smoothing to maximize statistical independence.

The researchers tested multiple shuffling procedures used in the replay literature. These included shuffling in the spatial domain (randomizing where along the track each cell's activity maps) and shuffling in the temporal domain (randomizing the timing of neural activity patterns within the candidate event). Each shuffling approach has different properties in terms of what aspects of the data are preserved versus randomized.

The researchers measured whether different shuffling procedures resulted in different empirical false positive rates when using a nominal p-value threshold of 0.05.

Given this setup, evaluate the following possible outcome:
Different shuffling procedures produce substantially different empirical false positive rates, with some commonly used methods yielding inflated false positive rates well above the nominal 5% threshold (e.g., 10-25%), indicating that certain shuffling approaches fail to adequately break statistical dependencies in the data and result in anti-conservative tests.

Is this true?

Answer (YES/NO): YES